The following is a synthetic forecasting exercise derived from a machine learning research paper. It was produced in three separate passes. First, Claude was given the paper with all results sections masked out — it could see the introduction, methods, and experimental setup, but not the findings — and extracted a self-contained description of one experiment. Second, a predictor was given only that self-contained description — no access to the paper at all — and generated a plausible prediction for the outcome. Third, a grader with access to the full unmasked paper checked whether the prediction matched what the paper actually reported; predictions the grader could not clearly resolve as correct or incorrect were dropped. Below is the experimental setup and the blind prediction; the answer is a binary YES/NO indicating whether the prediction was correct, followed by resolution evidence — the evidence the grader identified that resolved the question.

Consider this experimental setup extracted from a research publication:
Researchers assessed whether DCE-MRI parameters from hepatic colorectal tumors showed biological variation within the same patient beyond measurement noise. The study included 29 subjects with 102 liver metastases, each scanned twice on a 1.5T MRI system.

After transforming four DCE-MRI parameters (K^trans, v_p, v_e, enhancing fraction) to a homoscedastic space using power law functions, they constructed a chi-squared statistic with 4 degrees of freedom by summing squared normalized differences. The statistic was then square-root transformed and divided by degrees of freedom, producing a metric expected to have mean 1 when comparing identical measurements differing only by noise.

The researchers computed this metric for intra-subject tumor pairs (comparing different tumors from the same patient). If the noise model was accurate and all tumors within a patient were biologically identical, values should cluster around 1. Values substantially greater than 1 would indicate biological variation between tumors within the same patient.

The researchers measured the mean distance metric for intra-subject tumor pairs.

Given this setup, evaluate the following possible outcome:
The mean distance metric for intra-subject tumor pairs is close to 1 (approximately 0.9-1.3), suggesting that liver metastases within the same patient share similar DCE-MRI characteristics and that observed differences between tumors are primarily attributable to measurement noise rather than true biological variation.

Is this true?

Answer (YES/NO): NO